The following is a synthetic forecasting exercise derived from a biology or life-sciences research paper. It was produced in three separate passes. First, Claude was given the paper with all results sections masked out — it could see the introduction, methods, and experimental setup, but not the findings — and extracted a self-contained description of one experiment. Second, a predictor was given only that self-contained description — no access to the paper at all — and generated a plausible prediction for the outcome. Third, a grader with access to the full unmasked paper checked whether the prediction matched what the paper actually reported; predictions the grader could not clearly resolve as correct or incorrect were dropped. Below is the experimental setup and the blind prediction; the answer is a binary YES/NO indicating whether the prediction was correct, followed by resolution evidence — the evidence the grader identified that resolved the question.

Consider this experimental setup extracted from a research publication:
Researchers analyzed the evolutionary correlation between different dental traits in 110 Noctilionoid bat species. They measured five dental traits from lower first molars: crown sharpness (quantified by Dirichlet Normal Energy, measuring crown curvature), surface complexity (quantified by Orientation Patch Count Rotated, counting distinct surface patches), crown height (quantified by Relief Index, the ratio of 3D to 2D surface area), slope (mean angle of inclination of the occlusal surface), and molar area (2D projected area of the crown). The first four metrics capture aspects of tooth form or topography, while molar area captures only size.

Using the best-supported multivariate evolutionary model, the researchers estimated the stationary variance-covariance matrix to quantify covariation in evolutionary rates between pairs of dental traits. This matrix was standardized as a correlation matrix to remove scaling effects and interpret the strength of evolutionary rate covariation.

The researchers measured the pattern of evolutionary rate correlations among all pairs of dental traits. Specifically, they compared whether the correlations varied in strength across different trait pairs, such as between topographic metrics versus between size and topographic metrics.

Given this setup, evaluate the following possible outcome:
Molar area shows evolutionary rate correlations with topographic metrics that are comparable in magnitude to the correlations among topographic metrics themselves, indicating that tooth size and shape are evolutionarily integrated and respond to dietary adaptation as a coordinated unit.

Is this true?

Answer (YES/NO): NO